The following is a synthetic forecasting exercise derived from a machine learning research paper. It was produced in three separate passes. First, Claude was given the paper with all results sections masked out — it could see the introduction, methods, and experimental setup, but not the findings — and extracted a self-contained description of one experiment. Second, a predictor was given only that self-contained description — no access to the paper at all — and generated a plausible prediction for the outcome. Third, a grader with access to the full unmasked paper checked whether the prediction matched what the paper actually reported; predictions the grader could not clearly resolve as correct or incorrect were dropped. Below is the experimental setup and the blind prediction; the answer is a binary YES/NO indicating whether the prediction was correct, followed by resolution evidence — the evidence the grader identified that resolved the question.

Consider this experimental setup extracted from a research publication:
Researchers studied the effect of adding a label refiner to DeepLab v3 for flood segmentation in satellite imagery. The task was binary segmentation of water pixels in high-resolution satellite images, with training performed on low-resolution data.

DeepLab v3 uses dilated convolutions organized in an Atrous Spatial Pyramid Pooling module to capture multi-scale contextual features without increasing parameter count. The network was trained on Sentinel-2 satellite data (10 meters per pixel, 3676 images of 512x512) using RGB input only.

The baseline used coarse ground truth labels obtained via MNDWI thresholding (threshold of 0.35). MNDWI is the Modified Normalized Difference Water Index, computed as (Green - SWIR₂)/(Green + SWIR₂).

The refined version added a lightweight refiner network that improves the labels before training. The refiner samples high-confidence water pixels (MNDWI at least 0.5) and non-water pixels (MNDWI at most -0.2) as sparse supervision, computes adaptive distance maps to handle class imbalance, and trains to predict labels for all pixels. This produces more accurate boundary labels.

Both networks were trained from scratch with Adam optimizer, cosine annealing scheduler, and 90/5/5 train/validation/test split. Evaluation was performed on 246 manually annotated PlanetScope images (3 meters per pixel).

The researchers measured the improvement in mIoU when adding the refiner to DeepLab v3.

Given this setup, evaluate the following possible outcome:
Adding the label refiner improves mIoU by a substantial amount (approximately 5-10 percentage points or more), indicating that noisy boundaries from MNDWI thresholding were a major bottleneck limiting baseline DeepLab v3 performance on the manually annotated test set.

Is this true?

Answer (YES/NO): NO